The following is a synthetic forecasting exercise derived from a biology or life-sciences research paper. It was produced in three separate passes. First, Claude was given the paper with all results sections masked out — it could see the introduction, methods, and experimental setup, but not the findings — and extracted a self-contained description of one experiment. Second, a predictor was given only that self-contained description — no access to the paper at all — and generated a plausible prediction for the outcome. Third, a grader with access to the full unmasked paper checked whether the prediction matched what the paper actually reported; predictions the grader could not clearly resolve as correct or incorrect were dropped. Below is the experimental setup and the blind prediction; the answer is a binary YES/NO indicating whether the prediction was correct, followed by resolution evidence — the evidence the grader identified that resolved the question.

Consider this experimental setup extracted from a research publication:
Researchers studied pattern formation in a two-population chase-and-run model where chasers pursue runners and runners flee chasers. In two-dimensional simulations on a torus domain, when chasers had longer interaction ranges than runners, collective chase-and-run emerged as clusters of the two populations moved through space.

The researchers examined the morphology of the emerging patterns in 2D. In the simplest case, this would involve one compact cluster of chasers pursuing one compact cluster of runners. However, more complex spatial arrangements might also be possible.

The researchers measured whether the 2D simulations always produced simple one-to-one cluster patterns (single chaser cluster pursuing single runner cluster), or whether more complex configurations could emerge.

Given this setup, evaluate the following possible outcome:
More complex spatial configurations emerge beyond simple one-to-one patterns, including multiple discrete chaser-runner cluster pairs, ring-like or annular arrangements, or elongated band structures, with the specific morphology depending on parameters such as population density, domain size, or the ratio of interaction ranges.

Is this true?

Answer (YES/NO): YES